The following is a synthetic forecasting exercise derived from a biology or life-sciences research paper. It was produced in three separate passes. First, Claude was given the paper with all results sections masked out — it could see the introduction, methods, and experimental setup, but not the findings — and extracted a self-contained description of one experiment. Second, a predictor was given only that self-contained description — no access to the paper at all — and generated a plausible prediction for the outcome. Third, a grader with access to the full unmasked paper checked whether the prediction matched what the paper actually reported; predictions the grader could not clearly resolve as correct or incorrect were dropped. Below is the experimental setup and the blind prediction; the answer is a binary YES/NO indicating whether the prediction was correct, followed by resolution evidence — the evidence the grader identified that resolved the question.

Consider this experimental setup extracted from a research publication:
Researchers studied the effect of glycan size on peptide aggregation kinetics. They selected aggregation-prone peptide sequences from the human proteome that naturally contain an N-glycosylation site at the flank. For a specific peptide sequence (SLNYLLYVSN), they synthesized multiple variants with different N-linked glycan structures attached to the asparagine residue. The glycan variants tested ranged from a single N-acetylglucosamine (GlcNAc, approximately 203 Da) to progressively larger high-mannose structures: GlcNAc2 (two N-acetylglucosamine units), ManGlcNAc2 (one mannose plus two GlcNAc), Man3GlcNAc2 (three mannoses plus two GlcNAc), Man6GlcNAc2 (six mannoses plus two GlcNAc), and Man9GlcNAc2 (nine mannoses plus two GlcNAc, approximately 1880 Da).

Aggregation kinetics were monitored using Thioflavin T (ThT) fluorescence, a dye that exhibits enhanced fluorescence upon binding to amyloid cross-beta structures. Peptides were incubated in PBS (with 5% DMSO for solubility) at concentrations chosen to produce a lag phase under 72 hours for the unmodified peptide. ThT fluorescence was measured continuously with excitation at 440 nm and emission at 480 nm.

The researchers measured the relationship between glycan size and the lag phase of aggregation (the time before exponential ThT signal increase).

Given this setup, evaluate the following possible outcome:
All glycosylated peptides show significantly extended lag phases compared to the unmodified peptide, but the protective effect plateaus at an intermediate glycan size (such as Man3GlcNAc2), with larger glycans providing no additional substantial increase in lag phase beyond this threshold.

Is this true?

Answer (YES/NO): NO